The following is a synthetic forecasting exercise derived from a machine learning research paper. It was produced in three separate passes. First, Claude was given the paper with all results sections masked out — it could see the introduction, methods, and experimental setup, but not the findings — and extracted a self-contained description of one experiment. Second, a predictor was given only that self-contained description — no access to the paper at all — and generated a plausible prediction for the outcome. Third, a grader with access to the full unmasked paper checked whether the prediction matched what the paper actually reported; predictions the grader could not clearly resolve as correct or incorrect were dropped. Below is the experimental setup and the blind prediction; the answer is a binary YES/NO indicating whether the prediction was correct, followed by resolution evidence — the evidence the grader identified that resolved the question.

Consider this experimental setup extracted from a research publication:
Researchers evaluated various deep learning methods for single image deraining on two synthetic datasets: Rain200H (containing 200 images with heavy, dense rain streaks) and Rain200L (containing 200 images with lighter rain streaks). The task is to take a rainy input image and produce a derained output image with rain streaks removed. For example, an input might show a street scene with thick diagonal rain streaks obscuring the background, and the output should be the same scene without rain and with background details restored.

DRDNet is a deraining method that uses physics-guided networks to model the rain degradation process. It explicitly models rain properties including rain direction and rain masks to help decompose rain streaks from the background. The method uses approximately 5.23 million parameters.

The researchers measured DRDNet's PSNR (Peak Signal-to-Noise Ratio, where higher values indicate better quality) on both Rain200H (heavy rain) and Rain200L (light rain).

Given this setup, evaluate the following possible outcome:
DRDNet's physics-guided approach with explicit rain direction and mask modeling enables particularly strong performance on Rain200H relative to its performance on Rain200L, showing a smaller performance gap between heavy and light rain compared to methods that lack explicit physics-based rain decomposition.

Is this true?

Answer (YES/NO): NO